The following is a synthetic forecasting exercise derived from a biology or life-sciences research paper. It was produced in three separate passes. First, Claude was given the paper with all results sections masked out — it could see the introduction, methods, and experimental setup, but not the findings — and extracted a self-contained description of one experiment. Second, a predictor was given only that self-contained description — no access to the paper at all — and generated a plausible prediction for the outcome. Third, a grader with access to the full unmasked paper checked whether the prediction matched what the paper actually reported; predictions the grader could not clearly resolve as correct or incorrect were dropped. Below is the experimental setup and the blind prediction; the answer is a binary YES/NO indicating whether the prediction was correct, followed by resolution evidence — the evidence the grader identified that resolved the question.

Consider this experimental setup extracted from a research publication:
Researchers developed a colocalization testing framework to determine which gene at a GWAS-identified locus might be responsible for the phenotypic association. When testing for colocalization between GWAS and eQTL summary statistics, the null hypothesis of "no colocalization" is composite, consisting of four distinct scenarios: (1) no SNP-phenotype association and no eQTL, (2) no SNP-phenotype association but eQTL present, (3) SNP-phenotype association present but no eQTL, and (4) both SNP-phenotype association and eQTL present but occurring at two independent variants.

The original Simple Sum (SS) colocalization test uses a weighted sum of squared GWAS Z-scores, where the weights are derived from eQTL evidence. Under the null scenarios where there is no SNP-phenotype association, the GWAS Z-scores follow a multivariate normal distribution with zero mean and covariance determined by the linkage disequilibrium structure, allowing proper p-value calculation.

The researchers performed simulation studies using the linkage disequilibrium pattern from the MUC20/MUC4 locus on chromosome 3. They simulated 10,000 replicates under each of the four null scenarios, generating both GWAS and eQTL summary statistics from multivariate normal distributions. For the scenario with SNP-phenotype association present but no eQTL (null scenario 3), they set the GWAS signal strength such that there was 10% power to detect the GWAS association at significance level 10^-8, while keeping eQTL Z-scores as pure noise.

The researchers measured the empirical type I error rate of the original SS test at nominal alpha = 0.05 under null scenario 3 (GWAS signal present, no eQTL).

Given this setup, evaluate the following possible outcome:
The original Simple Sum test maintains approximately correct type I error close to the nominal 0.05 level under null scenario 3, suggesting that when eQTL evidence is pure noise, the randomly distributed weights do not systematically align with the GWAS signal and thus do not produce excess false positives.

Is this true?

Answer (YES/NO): NO